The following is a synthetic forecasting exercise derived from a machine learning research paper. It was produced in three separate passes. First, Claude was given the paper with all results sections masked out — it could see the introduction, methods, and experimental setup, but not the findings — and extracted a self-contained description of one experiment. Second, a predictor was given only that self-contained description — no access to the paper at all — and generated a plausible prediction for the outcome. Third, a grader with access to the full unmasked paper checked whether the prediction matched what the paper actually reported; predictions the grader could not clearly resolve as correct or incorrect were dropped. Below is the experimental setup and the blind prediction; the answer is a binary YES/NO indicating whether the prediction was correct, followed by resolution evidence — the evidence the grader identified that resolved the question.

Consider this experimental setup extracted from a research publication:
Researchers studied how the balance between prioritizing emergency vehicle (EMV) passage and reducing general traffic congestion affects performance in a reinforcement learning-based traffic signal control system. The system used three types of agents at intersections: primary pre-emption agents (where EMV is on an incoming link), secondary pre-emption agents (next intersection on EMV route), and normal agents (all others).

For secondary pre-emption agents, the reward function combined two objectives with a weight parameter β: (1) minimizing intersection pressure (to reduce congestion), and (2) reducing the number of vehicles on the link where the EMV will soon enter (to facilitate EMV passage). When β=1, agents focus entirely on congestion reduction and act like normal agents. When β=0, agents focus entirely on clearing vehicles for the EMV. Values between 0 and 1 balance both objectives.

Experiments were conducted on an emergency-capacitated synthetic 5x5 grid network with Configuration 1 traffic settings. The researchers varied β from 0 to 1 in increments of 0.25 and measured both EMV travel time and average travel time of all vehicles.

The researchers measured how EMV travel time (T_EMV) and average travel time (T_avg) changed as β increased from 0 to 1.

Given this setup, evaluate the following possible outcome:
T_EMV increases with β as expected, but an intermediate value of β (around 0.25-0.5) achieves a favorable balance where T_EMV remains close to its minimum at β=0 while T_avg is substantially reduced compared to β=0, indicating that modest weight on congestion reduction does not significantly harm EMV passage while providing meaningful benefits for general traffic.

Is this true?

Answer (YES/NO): NO